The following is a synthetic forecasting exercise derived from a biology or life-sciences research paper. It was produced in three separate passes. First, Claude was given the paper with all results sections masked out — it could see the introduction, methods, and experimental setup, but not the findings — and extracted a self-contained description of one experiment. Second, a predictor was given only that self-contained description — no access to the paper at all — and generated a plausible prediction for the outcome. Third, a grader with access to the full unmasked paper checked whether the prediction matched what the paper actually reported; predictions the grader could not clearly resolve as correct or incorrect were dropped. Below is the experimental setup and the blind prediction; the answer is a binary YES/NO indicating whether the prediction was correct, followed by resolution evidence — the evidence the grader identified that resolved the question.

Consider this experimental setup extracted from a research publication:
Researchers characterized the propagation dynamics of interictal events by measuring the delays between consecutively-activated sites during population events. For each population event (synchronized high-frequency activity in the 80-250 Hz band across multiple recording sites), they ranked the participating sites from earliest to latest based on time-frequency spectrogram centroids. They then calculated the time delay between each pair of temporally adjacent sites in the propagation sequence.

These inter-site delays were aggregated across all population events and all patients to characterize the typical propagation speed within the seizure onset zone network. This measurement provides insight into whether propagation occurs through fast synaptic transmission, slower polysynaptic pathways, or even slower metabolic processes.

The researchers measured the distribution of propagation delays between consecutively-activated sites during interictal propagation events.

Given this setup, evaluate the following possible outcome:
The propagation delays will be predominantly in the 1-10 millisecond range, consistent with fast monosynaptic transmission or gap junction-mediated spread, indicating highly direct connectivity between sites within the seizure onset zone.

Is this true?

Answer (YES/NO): YES